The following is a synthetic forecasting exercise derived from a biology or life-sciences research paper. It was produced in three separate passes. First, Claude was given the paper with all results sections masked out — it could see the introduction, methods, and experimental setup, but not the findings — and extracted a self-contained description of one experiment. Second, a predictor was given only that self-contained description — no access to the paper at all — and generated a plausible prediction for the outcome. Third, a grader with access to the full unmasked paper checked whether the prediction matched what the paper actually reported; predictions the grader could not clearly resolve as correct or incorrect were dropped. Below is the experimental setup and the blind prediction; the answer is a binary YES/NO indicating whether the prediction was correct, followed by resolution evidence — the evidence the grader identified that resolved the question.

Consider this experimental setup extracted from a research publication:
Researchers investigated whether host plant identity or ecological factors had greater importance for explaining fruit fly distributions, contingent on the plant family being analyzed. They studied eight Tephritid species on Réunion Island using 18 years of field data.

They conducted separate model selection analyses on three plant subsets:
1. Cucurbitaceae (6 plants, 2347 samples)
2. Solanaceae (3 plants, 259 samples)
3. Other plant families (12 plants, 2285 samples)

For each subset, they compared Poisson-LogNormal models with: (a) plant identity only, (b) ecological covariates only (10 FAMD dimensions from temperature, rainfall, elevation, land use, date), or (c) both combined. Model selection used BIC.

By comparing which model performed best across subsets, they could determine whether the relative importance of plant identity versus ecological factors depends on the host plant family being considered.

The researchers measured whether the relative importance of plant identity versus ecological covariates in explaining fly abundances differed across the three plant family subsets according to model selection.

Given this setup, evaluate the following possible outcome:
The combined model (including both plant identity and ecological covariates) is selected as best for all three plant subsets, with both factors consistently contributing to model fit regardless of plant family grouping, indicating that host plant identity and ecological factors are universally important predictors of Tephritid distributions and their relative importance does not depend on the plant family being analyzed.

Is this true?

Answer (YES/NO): NO